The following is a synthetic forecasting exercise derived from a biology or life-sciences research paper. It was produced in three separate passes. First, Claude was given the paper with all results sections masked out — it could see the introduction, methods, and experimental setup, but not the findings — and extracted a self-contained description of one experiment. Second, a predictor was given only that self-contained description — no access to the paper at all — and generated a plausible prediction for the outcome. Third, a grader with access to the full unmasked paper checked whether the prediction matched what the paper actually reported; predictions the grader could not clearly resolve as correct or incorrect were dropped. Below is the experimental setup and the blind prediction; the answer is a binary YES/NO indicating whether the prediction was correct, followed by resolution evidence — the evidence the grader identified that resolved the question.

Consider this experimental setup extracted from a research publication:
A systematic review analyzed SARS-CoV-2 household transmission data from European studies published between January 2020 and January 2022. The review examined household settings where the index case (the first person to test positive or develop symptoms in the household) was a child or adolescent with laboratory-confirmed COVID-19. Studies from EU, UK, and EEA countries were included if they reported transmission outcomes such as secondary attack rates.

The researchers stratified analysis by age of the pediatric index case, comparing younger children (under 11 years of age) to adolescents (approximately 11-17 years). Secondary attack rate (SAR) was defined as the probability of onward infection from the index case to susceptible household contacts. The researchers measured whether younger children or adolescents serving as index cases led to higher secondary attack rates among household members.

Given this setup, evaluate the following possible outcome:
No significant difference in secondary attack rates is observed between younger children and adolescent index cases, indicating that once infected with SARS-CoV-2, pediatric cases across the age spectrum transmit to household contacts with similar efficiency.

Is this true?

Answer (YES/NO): NO